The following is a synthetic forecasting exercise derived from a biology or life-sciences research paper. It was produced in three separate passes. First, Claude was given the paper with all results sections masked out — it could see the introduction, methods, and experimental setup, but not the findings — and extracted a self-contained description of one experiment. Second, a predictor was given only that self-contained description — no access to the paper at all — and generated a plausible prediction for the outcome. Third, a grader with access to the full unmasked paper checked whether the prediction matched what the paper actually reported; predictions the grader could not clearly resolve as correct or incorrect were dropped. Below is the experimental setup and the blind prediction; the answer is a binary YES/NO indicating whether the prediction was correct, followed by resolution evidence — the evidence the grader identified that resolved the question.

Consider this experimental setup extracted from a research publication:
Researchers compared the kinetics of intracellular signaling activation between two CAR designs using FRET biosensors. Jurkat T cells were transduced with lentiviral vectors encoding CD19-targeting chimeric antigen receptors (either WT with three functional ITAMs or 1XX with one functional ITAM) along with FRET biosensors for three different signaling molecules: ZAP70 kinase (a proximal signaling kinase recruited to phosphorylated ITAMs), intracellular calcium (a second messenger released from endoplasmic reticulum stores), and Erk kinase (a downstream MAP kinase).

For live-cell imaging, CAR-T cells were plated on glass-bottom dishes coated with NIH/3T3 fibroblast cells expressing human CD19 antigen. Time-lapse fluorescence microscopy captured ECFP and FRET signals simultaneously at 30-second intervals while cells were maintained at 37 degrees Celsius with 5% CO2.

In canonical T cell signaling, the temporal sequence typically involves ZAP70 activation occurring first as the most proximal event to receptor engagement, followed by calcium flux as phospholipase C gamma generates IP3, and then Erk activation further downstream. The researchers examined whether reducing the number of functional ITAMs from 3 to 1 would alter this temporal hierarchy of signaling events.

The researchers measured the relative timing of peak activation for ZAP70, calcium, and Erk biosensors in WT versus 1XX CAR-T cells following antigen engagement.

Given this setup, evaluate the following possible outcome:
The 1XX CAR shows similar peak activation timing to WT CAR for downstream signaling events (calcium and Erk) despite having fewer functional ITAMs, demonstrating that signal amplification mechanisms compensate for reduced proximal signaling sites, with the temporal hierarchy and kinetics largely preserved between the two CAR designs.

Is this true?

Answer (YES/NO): NO